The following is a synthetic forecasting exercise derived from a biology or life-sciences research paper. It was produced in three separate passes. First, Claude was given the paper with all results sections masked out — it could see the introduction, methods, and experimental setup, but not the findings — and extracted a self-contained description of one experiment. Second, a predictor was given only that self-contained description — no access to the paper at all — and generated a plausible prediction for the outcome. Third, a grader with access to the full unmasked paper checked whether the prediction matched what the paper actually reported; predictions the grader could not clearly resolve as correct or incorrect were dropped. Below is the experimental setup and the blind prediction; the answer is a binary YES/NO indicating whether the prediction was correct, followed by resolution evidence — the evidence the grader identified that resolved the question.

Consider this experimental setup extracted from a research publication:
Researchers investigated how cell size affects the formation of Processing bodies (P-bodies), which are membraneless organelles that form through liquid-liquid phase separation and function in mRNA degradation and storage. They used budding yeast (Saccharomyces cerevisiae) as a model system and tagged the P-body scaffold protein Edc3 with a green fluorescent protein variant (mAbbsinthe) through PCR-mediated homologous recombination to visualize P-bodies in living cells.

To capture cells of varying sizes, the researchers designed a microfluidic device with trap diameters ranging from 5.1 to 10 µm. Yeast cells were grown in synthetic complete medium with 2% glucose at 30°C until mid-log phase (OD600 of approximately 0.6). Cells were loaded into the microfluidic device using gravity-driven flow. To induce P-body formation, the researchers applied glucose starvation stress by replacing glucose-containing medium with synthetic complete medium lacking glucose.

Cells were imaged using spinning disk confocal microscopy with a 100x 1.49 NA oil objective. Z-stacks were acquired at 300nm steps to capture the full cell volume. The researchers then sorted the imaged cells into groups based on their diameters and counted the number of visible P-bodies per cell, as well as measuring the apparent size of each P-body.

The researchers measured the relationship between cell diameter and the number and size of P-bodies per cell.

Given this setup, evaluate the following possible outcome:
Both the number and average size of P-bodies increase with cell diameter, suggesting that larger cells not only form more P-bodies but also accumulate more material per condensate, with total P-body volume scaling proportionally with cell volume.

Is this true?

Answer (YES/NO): NO